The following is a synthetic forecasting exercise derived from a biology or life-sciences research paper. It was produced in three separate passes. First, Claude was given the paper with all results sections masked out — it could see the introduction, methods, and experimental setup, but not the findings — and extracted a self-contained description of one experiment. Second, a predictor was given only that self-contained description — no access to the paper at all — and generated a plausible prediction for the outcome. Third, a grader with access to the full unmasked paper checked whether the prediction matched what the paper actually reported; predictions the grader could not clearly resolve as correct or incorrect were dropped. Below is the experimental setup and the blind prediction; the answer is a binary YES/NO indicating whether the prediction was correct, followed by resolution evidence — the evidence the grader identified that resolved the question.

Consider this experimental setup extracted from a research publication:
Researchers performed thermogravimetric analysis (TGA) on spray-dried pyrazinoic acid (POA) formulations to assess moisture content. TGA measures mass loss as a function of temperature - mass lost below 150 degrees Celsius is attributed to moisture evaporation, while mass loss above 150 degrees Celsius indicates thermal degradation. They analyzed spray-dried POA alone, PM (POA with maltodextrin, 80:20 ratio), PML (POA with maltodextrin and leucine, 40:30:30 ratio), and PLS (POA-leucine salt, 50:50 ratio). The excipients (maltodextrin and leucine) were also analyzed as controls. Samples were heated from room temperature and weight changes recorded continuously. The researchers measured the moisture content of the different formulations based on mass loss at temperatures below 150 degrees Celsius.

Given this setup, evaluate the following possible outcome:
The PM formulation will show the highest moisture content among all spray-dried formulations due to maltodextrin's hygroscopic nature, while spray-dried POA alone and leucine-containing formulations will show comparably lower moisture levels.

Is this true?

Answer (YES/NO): NO